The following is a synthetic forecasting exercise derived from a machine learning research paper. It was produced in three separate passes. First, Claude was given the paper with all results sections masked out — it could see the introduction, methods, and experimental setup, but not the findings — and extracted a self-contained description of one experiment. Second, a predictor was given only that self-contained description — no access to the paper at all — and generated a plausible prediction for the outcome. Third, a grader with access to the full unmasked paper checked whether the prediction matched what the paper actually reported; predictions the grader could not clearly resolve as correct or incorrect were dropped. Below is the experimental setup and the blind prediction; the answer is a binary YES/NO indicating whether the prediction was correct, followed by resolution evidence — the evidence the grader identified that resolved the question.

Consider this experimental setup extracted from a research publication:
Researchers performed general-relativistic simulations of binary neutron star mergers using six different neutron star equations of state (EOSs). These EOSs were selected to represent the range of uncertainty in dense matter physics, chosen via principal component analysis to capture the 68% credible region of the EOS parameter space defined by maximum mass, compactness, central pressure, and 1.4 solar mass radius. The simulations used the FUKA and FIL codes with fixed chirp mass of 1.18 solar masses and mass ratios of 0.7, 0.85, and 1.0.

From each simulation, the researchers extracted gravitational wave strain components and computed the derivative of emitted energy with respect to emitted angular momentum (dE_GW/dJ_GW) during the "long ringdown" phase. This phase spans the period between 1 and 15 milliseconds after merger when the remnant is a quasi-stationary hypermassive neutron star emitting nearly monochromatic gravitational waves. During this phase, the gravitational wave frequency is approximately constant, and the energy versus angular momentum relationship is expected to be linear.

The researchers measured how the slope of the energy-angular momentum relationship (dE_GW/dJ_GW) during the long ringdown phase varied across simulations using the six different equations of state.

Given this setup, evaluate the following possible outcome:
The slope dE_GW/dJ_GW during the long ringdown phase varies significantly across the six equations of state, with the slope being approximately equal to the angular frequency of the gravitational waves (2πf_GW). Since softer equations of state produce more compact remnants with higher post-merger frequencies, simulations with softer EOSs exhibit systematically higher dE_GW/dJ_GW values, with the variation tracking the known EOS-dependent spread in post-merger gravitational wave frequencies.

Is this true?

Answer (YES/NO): NO